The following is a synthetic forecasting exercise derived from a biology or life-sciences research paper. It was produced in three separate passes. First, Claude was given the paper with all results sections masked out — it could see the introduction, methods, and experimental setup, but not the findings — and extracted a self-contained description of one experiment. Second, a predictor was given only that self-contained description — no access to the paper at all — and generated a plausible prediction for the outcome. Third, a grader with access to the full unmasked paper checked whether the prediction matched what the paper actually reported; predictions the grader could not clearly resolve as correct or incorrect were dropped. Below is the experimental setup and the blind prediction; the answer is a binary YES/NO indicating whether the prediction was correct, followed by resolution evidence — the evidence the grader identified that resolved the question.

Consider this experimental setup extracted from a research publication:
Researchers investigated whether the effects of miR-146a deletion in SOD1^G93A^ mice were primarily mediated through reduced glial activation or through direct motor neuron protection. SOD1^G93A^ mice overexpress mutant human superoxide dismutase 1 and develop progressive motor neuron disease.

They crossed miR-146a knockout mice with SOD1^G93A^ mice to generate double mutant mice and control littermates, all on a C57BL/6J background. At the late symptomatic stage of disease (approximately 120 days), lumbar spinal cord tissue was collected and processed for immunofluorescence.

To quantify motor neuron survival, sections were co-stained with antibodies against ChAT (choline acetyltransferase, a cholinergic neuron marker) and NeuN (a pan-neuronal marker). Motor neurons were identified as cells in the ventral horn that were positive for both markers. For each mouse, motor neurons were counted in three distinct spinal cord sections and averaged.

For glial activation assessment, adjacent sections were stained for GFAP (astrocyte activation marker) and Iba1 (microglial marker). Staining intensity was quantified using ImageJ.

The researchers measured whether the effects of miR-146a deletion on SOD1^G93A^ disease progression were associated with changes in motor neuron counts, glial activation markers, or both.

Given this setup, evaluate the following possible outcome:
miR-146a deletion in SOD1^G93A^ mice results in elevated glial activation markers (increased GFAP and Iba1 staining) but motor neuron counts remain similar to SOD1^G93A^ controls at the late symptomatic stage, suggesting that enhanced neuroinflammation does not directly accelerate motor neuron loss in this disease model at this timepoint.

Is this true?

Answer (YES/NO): NO